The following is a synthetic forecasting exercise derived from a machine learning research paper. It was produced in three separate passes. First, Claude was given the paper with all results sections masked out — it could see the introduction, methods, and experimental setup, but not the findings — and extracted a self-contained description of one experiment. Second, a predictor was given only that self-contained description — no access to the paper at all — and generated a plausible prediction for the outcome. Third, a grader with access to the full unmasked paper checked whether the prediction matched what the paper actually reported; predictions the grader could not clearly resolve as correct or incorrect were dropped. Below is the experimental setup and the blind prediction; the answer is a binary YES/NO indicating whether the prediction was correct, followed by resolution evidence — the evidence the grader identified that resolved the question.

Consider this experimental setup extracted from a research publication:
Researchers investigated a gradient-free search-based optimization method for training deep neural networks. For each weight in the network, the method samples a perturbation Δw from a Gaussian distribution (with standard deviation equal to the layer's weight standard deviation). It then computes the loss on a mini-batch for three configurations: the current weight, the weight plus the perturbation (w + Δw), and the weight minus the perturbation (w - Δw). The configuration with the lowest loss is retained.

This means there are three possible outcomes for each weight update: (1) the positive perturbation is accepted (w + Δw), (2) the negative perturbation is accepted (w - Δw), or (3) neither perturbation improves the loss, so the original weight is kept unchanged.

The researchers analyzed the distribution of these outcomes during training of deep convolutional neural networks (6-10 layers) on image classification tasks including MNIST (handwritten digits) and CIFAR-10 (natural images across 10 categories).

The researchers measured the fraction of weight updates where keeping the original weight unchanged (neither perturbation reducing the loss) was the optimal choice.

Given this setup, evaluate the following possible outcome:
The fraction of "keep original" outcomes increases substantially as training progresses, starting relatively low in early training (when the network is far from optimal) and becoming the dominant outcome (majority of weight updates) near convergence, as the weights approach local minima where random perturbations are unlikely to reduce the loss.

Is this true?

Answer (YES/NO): NO